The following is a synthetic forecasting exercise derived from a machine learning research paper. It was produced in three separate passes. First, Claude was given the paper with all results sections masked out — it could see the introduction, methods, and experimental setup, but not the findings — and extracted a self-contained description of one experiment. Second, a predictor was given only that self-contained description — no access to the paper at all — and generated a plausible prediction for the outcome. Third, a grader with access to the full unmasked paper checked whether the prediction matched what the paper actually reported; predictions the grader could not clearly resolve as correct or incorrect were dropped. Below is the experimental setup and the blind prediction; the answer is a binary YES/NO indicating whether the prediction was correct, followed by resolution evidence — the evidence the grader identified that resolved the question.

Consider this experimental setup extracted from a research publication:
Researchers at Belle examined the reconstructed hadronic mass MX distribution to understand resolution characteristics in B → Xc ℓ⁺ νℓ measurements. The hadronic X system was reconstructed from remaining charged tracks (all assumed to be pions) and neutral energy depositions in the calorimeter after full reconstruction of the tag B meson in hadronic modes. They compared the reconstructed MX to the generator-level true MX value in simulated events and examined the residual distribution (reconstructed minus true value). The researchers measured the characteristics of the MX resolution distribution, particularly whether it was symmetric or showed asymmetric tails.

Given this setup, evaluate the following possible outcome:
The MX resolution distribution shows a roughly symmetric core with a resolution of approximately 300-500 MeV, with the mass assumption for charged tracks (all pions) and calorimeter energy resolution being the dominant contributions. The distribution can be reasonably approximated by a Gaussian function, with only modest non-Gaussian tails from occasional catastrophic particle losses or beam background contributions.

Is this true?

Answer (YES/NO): NO